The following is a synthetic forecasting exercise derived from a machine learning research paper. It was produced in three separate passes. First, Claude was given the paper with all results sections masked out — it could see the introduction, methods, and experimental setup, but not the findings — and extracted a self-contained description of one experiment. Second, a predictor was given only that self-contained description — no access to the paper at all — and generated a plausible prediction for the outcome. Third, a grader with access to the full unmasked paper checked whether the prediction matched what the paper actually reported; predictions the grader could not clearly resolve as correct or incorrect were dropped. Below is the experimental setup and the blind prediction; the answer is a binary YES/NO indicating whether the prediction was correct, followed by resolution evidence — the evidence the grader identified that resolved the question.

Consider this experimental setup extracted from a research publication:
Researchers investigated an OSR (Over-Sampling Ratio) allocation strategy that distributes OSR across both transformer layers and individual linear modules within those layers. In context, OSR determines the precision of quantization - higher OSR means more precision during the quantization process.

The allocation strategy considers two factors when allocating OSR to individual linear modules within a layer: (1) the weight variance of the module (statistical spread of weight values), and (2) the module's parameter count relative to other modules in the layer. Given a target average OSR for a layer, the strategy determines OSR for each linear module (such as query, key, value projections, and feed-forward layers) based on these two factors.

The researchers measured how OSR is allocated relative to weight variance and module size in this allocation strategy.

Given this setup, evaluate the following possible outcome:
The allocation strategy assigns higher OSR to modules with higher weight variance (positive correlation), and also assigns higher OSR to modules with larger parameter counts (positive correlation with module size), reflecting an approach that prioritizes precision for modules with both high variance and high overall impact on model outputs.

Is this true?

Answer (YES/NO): NO